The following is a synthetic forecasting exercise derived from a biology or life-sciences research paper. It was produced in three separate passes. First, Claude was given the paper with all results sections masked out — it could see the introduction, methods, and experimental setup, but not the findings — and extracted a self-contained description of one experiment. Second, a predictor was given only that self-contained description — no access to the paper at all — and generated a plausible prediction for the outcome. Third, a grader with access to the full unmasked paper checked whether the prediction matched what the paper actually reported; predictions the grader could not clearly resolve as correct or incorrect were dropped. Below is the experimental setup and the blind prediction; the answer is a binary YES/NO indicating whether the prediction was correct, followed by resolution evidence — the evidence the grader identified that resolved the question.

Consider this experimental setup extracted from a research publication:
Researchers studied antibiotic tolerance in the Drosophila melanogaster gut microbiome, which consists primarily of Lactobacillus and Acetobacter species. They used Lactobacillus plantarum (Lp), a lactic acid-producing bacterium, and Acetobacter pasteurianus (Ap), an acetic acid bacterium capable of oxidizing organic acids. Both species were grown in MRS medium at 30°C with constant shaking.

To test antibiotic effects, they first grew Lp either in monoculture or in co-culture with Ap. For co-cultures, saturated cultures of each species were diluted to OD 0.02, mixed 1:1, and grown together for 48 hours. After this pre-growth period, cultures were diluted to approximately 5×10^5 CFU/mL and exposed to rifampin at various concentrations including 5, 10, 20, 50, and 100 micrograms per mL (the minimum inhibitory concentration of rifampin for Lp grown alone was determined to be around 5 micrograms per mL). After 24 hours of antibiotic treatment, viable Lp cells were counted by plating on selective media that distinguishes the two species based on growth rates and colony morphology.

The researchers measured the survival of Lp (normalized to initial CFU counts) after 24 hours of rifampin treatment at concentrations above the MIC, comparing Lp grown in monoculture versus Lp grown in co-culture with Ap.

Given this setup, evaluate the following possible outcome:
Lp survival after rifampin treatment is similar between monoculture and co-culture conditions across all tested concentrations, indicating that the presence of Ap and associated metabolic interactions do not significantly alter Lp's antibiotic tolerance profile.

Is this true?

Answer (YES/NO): NO